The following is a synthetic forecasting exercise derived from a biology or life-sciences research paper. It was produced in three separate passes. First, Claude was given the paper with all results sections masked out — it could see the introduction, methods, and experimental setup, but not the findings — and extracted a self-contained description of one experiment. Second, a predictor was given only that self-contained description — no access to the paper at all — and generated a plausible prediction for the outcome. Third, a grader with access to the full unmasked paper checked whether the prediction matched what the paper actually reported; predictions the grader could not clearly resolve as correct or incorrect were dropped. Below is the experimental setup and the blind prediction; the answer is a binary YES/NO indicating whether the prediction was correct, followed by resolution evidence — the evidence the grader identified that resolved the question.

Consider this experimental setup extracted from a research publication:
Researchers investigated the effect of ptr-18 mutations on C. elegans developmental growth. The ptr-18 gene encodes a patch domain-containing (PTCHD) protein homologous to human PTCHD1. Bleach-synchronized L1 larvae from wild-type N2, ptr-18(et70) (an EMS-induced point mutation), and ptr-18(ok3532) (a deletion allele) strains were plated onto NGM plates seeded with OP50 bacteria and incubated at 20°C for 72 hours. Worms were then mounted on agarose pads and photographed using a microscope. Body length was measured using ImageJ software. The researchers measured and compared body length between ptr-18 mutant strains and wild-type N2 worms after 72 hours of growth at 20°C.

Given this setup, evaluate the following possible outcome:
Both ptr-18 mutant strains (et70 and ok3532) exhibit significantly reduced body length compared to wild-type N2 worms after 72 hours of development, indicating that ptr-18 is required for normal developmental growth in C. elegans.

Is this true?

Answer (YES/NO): YES